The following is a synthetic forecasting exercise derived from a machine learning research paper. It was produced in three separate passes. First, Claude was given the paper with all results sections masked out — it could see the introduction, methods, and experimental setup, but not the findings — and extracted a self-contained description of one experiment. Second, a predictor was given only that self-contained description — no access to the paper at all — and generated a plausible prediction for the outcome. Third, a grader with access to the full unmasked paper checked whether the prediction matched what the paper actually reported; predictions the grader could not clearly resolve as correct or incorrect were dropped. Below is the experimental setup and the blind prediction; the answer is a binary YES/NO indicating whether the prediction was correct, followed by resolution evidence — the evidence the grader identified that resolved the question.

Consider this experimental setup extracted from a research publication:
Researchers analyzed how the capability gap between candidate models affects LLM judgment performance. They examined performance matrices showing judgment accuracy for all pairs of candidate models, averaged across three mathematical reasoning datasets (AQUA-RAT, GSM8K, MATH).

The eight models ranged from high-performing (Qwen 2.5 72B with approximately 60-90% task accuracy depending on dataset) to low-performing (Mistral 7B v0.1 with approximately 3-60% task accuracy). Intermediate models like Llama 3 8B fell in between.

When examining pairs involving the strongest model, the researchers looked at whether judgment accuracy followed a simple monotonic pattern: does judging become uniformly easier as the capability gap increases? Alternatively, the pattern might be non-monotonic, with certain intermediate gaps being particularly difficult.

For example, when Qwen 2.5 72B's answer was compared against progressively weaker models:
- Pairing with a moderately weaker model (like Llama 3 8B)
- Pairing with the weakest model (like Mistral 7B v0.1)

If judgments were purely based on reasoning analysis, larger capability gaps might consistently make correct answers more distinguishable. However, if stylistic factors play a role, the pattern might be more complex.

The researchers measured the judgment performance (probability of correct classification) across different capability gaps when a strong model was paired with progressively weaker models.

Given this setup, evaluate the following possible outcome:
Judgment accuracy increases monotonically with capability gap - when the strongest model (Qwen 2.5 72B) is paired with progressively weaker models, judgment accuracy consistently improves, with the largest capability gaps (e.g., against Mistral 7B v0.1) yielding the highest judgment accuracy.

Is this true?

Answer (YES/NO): NO